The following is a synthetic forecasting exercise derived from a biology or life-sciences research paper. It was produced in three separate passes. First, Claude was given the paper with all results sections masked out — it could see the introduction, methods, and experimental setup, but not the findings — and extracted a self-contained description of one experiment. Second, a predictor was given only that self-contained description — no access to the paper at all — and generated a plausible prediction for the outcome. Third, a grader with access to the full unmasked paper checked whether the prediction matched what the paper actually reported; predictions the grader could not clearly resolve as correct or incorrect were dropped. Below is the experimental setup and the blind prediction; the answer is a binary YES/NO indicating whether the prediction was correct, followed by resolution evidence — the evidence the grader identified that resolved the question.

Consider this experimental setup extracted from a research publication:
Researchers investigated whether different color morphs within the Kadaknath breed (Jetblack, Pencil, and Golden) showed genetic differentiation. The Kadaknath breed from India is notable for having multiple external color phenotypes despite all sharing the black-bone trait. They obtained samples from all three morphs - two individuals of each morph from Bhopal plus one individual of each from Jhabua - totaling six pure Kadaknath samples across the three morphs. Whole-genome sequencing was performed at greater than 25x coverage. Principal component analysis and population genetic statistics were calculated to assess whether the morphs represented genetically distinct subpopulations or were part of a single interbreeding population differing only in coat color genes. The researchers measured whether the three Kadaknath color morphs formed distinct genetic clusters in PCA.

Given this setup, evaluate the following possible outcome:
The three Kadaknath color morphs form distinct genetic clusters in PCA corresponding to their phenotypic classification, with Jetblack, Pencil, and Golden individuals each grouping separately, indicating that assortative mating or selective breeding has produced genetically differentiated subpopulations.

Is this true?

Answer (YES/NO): NO